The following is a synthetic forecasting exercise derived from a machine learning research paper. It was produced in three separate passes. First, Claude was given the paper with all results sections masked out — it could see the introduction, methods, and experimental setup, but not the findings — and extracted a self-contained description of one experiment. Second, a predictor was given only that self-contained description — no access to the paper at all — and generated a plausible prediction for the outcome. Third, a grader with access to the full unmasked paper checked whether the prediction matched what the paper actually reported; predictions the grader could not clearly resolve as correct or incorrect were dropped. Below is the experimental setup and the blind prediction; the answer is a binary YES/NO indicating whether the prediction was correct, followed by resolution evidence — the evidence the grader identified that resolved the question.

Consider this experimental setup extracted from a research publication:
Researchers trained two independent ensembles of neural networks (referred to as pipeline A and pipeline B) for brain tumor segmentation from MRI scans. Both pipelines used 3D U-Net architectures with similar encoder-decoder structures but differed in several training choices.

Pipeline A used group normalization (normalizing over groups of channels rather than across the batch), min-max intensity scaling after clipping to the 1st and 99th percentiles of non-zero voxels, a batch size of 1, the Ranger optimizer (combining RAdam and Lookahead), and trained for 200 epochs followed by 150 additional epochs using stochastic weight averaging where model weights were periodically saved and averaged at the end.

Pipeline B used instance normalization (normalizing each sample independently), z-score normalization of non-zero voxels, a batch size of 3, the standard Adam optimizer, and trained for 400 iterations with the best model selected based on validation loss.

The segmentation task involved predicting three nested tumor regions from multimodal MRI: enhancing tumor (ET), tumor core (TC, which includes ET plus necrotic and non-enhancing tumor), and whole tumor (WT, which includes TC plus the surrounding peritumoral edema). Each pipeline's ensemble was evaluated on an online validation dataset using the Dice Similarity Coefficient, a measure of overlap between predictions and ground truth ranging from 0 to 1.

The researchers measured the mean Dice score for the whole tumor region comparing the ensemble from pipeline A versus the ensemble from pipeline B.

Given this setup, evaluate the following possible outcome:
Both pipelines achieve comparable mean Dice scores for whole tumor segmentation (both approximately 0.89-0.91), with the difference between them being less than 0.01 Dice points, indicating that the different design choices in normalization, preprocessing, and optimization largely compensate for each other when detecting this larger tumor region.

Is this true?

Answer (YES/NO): NO